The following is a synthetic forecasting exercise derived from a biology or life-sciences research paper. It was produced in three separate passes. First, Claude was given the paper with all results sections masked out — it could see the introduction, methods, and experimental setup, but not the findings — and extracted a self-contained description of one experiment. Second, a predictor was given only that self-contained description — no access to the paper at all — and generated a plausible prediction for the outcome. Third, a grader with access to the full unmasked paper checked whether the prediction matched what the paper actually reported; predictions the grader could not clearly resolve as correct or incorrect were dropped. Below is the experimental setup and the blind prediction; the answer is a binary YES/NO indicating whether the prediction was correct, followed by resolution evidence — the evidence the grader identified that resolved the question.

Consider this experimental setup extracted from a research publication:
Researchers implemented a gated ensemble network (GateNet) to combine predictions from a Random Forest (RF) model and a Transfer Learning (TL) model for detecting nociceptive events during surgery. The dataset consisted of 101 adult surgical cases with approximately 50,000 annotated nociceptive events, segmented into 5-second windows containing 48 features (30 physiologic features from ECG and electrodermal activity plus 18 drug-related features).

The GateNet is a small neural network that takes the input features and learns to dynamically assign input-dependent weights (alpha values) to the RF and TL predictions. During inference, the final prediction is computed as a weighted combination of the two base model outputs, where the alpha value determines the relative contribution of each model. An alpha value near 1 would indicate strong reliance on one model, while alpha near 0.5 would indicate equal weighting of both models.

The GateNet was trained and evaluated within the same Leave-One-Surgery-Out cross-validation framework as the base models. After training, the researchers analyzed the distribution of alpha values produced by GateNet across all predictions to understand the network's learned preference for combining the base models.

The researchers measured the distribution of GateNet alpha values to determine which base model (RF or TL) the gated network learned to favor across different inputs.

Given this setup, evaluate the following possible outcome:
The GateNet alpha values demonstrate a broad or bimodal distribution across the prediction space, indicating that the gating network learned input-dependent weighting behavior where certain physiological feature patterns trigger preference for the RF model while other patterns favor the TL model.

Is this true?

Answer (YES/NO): NO